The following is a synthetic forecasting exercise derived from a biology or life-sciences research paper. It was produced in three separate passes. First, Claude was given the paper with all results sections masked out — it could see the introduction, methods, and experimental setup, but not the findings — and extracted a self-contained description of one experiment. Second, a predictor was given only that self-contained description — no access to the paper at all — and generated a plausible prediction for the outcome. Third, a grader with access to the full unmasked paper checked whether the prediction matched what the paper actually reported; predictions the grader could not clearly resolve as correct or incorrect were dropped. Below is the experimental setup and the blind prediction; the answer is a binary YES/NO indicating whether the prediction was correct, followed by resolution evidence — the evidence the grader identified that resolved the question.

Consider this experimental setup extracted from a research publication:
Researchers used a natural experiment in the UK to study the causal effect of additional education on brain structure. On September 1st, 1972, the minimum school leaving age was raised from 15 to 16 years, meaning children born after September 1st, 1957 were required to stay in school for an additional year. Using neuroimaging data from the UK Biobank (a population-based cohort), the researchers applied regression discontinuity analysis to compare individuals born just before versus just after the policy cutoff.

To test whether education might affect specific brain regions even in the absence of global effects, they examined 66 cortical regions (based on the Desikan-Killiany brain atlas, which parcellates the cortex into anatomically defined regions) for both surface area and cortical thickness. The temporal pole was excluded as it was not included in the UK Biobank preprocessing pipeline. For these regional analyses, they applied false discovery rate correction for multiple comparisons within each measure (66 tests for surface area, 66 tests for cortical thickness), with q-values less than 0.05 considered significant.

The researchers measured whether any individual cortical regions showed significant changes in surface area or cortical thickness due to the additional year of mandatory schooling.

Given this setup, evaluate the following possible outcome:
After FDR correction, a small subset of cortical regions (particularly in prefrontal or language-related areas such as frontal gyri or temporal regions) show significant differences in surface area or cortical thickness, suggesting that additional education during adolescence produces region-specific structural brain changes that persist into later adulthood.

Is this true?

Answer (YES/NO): NO